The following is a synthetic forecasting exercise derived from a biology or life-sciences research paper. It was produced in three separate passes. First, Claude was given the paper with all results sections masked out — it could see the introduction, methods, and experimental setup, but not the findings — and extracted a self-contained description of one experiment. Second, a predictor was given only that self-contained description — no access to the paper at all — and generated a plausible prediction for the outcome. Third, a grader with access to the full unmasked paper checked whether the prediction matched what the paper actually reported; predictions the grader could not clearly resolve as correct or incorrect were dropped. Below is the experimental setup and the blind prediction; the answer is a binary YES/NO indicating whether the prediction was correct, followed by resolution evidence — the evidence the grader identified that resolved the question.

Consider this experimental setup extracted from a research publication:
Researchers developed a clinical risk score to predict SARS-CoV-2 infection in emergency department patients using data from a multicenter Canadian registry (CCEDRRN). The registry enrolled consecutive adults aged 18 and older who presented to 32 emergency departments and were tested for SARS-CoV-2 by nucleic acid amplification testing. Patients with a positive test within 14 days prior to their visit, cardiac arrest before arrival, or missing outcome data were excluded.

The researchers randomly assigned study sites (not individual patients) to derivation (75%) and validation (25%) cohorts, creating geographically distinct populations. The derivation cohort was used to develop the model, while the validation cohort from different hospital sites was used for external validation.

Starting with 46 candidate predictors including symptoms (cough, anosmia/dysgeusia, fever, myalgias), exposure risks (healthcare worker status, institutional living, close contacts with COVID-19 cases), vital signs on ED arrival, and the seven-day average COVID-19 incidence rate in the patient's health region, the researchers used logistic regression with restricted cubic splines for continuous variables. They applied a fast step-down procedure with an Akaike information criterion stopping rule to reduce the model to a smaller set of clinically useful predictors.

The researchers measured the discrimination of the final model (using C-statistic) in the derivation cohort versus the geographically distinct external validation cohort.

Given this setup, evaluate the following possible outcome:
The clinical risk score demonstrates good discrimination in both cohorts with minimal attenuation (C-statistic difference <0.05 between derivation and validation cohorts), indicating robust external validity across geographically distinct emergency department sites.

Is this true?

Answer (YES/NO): YES